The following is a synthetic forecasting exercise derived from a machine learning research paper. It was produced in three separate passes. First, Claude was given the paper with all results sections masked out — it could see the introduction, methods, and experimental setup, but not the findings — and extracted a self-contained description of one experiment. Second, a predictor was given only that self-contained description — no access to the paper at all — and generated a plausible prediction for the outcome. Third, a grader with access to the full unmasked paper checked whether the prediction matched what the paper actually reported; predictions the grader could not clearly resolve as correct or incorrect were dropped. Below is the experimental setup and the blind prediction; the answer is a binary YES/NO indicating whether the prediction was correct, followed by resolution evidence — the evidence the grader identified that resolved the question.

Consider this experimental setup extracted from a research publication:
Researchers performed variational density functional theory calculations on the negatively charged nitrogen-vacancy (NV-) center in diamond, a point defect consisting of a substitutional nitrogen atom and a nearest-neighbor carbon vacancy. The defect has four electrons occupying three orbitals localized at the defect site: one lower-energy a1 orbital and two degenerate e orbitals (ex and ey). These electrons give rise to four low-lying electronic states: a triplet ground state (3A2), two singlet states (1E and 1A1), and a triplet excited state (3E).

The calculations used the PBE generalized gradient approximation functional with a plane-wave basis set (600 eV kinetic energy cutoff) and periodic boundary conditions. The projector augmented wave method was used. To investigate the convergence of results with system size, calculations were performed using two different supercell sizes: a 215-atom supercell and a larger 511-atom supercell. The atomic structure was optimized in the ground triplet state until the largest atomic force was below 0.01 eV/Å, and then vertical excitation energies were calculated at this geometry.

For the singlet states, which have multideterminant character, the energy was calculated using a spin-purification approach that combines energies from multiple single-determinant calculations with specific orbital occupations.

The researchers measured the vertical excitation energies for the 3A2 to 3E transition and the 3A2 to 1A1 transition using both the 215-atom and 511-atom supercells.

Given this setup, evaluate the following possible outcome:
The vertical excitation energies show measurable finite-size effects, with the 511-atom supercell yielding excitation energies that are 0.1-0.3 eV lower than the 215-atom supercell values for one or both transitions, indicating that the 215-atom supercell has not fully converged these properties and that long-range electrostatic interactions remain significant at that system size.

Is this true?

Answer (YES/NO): NO